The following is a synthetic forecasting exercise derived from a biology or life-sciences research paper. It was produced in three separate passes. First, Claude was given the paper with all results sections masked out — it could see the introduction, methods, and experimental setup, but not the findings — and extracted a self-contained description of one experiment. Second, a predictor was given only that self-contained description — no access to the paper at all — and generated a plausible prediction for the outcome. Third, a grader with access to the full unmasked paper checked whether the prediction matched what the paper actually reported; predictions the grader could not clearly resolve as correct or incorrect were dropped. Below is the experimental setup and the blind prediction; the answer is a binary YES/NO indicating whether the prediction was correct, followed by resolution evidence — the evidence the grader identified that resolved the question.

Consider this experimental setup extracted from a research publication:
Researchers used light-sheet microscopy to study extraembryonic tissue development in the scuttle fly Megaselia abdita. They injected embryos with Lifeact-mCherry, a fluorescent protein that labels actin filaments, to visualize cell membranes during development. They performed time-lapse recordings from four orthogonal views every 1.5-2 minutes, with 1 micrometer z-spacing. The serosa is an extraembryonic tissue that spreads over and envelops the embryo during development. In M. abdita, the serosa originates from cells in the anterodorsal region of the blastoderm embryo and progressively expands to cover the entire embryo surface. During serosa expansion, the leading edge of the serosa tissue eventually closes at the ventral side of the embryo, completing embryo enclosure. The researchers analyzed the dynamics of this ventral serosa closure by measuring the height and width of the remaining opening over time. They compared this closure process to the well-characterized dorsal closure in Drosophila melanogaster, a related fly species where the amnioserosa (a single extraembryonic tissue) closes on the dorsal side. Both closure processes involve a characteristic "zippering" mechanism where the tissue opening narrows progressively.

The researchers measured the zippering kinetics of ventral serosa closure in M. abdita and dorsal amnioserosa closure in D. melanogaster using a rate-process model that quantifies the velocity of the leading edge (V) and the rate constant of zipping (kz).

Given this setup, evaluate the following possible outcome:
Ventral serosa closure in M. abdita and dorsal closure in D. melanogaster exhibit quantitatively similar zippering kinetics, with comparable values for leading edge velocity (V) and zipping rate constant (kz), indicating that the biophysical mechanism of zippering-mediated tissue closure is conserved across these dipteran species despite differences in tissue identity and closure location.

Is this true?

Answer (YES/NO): NO